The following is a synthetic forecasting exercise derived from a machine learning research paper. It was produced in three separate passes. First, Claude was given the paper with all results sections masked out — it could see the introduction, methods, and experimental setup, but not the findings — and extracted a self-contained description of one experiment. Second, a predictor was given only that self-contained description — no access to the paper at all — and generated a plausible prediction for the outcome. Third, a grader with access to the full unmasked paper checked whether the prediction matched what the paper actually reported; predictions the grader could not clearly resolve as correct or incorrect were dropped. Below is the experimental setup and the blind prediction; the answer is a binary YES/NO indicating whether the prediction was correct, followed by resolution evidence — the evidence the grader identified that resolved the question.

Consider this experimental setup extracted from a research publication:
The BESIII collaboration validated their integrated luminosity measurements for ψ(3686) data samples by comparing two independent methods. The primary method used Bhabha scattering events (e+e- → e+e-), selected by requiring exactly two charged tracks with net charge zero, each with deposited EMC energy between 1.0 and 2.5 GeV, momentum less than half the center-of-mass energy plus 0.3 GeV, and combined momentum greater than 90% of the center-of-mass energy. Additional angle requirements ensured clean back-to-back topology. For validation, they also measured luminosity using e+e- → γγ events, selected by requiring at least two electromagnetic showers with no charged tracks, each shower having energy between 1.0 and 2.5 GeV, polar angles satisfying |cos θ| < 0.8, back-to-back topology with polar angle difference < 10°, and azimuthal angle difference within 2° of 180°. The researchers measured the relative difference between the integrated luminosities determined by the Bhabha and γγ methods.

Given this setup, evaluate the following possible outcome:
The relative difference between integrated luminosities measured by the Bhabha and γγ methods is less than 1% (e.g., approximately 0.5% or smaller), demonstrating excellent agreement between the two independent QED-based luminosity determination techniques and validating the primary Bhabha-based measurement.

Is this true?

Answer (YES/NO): YES